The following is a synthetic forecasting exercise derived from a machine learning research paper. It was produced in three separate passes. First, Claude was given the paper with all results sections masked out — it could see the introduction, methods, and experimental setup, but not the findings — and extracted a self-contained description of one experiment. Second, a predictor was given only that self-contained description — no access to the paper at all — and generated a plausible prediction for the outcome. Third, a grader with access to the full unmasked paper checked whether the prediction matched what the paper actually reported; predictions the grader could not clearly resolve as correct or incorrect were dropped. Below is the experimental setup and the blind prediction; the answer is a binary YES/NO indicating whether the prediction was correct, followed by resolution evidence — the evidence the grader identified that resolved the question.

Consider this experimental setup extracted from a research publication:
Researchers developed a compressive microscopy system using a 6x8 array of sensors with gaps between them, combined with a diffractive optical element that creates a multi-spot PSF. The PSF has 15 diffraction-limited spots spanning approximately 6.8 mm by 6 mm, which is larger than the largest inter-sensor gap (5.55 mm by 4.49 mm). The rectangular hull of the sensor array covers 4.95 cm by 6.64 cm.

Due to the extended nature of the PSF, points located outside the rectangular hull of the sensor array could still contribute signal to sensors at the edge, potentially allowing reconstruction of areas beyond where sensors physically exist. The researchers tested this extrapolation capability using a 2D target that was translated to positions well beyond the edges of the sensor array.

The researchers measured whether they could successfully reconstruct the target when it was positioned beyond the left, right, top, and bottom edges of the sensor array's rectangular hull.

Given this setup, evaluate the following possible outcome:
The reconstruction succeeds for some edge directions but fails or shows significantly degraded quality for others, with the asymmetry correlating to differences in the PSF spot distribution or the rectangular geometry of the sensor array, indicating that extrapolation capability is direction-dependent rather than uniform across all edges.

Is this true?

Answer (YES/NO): NO